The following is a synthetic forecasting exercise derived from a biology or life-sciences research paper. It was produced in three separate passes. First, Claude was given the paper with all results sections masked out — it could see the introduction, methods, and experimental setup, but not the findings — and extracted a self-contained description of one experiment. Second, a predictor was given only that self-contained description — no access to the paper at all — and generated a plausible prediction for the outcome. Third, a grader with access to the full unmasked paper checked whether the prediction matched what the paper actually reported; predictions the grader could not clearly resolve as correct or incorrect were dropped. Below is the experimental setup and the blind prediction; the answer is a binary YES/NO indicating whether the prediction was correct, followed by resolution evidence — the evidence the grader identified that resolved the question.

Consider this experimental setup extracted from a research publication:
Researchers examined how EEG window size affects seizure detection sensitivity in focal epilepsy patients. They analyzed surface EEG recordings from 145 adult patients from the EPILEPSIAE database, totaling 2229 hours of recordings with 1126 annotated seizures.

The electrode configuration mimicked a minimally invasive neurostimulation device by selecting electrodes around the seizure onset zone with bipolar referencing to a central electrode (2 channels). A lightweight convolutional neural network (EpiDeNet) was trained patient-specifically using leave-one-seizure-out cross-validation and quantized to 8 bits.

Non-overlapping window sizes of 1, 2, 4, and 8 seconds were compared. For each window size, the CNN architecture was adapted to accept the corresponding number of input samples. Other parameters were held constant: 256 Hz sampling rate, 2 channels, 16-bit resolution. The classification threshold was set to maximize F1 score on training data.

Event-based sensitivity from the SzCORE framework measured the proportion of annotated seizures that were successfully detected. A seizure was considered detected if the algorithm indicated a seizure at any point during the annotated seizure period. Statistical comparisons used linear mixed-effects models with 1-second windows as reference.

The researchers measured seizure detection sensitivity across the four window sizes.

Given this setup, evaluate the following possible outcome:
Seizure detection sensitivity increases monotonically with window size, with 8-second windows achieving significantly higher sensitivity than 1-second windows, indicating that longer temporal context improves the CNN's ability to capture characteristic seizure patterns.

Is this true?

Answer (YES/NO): NO